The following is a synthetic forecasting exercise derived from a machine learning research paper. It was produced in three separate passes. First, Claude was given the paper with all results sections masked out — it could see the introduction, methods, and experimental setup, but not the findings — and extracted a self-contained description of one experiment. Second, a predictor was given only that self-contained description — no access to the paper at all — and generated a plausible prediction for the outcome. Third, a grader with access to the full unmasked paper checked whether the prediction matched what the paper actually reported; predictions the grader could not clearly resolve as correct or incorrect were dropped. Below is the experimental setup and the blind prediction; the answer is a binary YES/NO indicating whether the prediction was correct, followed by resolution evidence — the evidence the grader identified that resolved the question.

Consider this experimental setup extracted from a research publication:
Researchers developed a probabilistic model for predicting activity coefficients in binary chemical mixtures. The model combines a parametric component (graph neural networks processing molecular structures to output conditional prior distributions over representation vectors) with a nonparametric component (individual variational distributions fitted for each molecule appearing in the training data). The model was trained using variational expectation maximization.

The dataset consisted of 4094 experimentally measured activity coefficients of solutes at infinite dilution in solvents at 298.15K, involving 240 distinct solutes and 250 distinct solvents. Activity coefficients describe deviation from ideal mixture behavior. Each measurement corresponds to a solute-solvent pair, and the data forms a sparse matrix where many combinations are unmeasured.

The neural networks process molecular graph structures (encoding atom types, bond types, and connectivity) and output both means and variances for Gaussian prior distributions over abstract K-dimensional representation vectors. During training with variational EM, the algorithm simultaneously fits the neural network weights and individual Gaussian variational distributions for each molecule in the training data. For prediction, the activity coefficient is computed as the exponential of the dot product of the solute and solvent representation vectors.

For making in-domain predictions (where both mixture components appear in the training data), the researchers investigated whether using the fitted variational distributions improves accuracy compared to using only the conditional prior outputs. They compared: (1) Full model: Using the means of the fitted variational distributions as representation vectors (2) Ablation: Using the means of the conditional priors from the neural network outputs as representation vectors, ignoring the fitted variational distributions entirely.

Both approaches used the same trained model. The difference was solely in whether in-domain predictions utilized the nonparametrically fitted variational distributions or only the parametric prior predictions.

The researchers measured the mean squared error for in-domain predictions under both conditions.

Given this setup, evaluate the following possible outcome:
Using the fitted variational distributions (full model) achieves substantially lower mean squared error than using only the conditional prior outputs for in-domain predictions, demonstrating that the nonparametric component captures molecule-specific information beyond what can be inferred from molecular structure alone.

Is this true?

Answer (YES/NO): YES